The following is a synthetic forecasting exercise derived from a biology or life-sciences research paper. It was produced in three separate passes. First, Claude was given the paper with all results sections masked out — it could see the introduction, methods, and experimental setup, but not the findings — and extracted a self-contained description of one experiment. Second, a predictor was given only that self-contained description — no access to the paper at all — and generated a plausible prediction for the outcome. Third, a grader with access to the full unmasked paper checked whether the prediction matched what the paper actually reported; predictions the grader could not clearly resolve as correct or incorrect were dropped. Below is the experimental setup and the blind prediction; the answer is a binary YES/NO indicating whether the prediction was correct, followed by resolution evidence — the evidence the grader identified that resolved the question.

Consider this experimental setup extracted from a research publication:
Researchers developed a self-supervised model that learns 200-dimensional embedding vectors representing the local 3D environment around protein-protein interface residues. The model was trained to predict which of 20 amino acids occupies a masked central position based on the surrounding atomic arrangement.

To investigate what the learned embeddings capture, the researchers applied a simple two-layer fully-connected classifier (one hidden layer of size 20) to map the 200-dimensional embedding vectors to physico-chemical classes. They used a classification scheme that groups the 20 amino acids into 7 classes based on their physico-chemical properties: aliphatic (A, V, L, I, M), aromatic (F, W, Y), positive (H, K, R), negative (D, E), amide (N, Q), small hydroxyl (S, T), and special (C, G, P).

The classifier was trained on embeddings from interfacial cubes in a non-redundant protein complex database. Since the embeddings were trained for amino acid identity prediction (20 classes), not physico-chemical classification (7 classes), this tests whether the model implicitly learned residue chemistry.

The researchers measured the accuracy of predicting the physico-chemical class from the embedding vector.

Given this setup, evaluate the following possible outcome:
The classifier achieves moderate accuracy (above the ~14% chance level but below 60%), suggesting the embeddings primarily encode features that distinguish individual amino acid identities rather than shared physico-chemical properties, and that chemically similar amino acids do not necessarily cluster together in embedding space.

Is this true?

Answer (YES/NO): NO